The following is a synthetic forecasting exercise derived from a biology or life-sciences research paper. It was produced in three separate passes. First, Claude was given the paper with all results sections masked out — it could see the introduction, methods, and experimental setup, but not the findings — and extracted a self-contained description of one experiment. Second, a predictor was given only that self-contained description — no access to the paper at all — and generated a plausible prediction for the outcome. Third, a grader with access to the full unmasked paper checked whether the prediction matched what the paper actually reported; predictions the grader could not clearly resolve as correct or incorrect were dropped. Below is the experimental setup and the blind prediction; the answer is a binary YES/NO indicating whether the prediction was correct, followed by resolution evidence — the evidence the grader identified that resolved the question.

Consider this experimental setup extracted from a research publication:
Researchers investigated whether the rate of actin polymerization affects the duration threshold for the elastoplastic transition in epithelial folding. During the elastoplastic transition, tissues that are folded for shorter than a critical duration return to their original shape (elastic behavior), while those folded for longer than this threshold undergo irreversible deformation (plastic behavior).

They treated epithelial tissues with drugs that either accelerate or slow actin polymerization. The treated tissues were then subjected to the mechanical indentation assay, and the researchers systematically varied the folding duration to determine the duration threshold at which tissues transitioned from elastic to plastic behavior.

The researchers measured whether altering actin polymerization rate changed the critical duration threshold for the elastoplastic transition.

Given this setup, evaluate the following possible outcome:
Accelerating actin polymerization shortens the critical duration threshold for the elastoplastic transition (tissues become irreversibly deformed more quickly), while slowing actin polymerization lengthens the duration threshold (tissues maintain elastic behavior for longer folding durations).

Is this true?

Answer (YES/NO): NO